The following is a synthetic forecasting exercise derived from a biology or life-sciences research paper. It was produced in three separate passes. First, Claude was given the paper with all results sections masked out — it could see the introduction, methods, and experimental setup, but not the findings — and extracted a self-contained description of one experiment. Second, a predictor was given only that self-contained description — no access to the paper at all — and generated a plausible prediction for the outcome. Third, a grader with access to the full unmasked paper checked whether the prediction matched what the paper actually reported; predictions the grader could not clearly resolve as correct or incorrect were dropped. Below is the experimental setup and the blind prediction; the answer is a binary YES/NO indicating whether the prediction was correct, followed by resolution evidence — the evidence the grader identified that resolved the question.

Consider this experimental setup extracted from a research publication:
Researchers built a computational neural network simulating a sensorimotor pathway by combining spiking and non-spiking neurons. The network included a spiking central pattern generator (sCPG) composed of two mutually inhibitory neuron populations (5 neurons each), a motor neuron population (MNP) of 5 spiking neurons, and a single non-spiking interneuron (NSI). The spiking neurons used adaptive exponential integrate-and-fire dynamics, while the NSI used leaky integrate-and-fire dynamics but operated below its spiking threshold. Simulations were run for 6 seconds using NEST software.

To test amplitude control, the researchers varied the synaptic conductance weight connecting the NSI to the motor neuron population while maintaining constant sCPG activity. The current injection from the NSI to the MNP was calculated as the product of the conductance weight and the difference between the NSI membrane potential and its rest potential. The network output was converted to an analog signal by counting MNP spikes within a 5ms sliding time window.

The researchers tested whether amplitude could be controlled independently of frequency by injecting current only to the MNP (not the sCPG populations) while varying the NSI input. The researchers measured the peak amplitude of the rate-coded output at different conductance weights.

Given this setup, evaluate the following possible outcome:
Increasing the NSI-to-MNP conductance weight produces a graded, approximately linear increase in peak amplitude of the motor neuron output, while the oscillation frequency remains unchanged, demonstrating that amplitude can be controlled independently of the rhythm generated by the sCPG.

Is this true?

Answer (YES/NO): YES